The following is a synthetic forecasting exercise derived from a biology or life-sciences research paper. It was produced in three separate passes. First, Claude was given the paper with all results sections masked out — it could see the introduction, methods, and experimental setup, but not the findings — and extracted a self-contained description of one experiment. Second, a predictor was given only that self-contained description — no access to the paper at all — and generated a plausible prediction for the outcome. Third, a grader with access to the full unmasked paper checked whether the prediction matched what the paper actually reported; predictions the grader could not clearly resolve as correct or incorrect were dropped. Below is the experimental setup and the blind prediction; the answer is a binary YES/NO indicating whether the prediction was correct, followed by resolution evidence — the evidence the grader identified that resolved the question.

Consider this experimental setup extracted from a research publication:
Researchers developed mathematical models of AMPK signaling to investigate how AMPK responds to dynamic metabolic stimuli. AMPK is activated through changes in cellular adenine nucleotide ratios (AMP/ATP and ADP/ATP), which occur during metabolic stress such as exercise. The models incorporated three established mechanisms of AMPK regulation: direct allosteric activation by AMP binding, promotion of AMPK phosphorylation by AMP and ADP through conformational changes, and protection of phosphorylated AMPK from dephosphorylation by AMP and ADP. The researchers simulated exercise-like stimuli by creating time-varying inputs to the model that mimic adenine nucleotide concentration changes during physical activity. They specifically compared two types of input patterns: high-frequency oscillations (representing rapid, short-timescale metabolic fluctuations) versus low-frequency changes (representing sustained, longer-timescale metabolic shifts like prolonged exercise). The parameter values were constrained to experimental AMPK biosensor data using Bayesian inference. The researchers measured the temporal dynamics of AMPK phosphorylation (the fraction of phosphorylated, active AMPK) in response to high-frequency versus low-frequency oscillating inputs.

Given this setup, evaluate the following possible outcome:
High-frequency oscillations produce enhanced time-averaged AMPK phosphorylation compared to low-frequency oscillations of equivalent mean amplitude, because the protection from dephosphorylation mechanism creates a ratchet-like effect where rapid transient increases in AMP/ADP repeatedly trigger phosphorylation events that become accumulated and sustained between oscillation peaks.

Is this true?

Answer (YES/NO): NO